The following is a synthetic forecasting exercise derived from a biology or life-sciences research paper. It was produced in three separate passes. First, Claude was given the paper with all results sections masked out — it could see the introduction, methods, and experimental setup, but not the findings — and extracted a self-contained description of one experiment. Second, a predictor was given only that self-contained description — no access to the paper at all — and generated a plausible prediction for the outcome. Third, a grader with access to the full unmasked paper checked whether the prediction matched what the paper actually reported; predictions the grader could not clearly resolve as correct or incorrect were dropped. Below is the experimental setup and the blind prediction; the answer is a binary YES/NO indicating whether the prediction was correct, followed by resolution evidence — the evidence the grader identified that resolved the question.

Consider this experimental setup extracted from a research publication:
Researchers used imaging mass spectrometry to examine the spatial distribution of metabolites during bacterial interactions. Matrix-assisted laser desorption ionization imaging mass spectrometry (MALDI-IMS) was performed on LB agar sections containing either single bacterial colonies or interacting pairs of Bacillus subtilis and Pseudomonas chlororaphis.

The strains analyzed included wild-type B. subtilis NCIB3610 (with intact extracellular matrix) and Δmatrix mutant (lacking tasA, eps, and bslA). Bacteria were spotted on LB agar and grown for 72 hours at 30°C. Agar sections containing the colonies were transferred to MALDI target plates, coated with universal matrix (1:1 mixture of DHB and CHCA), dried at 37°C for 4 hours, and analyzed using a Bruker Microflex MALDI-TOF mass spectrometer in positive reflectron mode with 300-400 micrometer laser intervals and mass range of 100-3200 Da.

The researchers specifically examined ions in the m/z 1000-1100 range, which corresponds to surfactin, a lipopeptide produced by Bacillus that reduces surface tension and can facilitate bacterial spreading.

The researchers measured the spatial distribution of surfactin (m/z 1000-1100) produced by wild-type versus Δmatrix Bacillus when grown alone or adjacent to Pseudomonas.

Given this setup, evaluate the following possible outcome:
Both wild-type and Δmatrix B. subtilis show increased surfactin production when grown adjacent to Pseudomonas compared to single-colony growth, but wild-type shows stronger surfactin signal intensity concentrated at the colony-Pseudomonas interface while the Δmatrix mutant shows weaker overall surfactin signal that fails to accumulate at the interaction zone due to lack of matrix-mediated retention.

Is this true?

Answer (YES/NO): NO